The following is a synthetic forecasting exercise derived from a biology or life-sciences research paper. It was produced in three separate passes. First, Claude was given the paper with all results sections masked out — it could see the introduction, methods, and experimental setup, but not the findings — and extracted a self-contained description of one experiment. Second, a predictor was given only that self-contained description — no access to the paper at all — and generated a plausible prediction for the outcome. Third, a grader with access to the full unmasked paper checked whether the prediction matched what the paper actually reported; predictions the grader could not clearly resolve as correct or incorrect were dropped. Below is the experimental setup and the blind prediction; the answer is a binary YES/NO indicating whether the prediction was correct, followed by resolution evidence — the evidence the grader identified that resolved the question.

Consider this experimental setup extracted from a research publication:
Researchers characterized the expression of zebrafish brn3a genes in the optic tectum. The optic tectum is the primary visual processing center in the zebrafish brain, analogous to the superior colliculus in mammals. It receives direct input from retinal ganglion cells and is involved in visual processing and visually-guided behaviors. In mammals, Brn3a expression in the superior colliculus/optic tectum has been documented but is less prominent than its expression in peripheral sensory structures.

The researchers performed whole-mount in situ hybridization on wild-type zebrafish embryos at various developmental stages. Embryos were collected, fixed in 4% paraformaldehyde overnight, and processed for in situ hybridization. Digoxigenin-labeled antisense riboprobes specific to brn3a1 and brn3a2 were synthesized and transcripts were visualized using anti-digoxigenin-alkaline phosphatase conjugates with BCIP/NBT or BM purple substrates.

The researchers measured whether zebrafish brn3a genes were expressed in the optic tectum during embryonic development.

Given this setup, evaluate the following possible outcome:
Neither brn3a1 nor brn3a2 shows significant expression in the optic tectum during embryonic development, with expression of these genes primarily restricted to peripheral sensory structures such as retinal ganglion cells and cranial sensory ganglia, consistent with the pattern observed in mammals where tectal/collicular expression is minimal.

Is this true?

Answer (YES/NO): NO